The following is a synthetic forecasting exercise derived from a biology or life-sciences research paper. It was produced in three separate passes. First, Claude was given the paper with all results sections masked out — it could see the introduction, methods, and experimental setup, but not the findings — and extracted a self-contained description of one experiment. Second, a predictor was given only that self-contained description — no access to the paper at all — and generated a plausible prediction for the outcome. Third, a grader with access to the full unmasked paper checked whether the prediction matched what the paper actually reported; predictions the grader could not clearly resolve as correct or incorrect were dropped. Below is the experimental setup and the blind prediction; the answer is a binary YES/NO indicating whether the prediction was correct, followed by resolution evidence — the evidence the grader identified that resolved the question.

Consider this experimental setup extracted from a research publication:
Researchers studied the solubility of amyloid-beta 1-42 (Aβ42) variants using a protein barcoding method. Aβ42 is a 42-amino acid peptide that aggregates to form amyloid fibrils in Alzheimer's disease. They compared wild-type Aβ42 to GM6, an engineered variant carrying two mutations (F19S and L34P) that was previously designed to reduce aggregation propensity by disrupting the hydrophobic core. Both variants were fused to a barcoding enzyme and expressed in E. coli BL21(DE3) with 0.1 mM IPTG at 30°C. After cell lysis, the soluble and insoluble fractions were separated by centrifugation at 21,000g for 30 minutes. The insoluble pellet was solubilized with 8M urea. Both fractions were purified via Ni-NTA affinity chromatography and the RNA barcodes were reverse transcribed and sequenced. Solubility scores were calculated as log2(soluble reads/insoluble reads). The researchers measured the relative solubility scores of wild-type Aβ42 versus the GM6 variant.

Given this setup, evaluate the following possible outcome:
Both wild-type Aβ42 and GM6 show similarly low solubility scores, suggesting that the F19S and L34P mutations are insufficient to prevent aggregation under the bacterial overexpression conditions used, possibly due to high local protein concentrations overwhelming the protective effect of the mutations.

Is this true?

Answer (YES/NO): NO